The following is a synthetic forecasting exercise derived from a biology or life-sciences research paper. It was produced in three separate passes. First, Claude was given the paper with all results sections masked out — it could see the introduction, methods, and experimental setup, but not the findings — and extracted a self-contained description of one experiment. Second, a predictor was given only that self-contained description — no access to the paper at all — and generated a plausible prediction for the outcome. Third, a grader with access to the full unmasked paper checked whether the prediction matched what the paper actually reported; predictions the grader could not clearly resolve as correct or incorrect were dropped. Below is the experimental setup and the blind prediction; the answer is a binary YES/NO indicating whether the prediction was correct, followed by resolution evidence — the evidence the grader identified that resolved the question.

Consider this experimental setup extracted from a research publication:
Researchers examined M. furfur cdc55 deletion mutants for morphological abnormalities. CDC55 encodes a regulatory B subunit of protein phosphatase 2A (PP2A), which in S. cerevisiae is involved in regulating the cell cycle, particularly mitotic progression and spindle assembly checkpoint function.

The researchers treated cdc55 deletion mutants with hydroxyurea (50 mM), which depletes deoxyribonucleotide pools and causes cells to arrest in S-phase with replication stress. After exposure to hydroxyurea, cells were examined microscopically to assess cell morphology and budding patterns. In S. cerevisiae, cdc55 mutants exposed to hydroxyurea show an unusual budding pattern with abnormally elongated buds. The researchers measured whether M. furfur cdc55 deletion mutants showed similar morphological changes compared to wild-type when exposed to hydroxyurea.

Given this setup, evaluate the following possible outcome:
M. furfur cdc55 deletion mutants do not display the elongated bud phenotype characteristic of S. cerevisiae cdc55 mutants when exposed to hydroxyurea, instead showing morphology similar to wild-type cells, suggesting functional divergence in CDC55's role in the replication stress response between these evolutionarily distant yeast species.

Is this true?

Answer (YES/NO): NO